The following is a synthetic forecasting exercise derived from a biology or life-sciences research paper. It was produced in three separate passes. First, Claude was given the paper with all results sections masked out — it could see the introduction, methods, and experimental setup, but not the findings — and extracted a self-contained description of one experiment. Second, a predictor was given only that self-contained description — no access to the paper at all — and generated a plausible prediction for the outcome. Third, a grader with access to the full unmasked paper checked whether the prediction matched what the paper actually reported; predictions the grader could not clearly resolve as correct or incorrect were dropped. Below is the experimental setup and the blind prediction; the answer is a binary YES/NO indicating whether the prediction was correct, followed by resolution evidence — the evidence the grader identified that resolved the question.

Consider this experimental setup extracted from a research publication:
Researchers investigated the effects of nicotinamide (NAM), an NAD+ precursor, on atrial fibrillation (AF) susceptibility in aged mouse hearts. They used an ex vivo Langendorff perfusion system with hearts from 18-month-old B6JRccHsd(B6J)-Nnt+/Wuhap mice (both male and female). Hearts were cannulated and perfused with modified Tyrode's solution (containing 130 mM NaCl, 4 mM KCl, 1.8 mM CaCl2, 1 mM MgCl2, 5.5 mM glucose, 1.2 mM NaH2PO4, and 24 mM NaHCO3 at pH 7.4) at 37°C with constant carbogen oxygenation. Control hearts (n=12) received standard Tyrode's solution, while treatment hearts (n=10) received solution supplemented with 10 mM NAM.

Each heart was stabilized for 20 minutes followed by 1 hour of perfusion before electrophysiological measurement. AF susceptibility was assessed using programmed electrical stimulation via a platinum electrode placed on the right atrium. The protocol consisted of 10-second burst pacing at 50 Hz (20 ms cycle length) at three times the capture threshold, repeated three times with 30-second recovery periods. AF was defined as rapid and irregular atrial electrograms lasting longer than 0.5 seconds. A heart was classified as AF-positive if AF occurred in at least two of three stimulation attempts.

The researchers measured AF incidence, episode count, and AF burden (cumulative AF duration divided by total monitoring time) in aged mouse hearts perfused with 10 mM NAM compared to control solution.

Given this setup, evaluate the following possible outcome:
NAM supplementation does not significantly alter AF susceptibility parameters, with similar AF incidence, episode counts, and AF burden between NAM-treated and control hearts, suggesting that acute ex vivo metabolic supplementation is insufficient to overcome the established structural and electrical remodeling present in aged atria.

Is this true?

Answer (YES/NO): YES